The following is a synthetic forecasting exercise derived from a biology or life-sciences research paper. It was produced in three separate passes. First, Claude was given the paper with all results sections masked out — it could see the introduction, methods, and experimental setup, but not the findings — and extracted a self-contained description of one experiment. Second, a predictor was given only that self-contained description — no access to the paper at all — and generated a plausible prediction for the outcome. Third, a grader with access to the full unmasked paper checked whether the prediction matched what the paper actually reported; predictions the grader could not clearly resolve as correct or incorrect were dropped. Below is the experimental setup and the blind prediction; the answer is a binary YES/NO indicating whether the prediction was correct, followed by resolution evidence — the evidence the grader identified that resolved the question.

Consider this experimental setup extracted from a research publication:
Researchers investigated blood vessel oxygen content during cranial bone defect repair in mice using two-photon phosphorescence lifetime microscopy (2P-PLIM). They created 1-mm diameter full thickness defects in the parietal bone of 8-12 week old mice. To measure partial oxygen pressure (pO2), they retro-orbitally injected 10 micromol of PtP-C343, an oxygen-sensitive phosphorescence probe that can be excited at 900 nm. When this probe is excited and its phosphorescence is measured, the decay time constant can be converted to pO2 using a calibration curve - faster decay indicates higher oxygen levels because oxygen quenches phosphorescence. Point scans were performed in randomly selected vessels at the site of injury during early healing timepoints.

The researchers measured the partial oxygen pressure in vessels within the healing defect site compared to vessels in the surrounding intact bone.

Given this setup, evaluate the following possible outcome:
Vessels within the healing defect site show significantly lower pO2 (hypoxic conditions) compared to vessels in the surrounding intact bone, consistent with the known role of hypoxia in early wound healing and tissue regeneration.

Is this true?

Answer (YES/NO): YES